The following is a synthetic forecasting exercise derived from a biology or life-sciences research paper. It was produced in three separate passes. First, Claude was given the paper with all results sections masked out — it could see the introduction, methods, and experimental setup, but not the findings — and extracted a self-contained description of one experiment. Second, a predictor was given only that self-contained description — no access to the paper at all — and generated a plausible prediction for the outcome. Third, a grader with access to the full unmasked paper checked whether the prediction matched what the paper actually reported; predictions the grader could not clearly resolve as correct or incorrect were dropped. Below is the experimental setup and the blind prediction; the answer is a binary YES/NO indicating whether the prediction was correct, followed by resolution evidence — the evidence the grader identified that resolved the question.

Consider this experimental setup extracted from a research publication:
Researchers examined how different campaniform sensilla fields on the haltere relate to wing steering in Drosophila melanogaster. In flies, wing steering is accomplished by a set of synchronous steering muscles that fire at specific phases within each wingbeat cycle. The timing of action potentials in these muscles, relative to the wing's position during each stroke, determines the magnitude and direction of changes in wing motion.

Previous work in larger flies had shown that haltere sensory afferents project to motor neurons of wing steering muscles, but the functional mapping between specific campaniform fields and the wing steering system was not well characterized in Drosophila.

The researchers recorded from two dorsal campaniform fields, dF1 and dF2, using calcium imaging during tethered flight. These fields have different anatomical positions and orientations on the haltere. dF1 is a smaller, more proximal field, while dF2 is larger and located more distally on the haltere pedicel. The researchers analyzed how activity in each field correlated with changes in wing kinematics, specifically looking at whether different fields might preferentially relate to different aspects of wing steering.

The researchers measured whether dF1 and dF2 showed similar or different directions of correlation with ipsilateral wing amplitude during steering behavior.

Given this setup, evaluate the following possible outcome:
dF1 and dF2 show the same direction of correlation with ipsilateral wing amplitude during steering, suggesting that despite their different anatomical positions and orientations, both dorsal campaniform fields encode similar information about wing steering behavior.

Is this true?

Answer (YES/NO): YES